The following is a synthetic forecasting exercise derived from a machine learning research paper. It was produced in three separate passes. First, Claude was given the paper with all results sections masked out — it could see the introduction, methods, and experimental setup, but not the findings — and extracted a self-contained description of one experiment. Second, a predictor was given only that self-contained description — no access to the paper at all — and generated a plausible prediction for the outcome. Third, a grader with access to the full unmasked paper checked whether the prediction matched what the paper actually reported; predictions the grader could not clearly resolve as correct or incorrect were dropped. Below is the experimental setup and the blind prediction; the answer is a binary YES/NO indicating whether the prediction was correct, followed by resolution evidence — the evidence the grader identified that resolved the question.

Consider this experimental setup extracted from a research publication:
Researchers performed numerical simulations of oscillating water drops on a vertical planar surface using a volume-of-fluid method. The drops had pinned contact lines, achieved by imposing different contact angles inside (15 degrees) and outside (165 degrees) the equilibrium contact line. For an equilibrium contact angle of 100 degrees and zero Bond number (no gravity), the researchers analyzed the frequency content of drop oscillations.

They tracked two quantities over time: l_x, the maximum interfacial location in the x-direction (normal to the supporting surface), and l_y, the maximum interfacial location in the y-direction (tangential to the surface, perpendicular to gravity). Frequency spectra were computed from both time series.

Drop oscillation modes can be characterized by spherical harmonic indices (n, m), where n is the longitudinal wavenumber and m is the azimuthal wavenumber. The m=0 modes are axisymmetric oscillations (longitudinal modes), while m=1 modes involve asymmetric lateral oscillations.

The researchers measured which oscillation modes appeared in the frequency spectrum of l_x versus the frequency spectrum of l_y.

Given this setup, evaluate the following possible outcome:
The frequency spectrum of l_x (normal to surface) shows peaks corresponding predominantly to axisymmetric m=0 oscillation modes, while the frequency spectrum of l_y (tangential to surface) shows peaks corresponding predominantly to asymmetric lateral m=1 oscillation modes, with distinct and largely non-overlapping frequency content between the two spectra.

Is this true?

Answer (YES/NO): YES